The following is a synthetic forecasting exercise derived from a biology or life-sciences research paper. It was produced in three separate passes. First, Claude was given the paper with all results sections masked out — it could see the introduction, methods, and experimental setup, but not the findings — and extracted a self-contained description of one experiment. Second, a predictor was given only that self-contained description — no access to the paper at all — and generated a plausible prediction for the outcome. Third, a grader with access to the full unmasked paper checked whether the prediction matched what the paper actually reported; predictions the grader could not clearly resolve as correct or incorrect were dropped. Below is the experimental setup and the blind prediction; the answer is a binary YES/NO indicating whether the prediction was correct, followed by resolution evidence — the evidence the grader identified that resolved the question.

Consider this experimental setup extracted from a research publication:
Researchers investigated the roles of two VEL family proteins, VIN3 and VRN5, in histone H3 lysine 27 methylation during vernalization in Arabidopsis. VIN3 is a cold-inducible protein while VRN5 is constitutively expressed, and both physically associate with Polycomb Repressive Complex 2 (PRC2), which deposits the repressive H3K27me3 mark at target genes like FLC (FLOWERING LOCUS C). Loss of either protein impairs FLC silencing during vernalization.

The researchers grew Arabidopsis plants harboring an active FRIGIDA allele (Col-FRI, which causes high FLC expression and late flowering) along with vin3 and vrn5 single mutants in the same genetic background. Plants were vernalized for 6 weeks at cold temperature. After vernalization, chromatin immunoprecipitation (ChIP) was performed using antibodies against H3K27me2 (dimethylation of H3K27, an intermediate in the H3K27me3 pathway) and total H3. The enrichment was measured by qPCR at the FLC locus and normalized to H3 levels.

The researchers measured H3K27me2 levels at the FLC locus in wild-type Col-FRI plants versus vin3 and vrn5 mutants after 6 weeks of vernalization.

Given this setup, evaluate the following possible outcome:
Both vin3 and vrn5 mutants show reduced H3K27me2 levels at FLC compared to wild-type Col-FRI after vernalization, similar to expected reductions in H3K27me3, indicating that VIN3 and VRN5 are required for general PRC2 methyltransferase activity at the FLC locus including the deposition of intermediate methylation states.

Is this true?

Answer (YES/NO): NO